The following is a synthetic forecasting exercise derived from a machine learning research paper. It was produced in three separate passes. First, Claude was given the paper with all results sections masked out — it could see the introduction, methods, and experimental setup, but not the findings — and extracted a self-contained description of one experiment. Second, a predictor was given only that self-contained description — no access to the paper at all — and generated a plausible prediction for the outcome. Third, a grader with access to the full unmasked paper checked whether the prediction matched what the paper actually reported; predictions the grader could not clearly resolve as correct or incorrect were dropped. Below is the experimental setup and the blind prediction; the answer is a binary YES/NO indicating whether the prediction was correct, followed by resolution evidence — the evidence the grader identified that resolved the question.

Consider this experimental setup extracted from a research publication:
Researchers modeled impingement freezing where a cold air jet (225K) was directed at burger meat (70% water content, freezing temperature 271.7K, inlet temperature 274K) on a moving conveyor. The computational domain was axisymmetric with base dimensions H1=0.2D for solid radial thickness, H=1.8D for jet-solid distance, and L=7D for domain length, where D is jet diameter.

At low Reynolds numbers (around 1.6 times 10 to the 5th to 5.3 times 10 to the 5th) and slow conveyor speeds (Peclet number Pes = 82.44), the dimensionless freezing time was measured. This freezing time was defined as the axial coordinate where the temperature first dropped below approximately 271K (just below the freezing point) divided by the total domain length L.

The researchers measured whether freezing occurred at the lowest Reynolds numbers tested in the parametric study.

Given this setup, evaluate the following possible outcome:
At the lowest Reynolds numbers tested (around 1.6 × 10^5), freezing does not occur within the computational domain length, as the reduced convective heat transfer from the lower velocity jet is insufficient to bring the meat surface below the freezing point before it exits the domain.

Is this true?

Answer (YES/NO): YES